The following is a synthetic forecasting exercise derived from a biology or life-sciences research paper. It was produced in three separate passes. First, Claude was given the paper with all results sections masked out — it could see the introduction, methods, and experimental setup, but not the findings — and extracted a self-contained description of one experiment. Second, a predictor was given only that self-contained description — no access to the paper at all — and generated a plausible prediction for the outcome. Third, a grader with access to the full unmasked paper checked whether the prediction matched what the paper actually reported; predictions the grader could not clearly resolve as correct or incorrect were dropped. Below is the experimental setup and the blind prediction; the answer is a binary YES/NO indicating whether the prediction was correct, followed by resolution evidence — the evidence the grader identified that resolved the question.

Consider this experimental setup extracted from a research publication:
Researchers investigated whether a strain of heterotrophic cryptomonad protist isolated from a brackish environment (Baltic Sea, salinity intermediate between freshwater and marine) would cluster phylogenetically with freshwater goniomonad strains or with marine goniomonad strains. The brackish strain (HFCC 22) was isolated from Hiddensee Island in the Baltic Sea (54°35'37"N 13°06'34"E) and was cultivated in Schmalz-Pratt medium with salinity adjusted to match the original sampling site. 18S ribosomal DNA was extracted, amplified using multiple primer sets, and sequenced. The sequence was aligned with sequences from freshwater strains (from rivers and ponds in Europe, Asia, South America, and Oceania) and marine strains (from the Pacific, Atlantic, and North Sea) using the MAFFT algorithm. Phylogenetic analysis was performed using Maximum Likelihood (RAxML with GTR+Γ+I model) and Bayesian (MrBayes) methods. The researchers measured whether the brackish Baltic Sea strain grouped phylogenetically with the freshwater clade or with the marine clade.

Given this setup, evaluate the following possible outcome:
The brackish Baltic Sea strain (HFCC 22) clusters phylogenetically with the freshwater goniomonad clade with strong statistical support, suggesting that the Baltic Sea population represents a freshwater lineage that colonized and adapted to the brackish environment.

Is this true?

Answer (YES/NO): NO